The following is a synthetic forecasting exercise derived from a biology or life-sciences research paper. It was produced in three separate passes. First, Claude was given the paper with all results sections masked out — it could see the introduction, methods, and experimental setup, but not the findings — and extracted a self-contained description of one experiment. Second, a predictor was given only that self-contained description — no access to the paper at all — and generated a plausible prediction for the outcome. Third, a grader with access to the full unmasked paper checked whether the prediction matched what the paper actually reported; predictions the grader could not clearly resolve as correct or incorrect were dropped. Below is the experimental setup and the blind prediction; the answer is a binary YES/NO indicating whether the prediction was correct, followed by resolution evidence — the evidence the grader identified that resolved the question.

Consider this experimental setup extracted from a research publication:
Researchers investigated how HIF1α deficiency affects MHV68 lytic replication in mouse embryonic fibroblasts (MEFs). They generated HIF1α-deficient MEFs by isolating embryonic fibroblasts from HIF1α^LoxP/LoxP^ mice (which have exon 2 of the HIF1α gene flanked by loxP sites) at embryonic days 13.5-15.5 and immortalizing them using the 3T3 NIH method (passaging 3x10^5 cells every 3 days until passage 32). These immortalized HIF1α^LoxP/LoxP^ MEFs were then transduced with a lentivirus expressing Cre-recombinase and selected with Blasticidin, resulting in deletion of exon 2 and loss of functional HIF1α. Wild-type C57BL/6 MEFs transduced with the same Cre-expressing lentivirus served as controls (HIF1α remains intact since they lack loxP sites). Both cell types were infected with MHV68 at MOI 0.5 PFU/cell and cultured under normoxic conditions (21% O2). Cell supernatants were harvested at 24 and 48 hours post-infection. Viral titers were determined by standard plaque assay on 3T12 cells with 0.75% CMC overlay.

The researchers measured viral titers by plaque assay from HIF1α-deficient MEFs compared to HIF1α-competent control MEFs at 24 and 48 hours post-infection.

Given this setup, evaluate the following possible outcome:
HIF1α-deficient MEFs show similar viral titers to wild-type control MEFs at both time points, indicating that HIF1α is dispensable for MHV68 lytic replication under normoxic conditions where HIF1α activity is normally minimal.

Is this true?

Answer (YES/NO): NO